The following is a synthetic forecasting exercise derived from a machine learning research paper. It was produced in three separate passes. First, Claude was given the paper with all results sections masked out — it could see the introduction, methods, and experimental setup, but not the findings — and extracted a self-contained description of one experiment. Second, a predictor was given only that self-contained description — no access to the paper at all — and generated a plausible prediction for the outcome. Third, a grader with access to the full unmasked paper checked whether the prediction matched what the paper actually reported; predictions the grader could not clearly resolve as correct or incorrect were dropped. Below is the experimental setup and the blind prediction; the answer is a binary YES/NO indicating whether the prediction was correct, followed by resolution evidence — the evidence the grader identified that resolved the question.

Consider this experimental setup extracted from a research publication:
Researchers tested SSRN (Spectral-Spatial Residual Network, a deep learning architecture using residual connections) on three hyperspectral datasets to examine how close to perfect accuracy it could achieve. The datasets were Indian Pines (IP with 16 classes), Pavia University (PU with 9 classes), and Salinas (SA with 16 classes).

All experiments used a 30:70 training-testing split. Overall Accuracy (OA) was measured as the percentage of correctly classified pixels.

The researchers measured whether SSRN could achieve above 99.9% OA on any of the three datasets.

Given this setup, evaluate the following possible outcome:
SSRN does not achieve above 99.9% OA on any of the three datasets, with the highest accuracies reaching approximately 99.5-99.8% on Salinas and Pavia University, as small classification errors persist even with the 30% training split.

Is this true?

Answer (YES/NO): NO